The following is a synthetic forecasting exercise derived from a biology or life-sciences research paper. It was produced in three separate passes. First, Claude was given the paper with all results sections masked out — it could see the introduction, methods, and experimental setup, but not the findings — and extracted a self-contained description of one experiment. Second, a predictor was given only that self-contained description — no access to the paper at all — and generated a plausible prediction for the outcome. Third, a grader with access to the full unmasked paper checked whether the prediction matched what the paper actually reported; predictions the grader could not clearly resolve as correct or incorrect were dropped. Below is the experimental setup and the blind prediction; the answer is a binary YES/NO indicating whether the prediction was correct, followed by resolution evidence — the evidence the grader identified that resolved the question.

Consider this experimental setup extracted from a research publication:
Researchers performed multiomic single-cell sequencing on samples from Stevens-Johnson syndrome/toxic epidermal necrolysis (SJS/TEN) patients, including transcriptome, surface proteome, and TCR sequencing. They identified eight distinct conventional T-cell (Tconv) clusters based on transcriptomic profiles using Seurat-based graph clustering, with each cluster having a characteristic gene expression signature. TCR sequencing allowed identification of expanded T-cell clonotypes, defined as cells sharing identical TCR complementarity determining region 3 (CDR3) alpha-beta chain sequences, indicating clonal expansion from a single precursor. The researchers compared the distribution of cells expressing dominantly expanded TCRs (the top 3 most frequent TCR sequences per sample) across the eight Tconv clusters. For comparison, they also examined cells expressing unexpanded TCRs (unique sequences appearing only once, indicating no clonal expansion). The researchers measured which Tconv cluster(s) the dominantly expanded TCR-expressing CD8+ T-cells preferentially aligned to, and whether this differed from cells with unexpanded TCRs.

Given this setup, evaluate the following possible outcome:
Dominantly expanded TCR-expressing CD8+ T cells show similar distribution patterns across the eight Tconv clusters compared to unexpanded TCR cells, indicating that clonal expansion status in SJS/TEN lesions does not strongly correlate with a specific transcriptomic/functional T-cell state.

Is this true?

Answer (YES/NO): NO